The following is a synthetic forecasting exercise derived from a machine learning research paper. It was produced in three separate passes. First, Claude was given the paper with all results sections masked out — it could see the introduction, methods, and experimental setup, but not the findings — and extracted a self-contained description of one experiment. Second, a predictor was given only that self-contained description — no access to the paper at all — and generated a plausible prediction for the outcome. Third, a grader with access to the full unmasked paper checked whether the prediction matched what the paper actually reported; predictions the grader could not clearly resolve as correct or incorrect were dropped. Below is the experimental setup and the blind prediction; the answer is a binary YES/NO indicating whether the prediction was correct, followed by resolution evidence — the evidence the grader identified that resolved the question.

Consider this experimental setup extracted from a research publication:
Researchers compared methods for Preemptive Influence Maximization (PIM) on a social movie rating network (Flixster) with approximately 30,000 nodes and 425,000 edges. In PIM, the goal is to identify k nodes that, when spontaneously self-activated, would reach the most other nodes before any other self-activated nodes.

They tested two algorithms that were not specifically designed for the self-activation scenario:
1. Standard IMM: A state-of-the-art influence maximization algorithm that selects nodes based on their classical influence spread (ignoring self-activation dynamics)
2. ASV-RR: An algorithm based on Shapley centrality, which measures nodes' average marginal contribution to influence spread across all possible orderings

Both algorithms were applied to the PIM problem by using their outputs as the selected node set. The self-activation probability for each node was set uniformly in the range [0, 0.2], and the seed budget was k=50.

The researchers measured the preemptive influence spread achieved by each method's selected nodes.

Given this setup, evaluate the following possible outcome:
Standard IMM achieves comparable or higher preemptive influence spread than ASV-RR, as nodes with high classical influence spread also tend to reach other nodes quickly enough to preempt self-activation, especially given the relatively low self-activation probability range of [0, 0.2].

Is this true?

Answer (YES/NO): NO